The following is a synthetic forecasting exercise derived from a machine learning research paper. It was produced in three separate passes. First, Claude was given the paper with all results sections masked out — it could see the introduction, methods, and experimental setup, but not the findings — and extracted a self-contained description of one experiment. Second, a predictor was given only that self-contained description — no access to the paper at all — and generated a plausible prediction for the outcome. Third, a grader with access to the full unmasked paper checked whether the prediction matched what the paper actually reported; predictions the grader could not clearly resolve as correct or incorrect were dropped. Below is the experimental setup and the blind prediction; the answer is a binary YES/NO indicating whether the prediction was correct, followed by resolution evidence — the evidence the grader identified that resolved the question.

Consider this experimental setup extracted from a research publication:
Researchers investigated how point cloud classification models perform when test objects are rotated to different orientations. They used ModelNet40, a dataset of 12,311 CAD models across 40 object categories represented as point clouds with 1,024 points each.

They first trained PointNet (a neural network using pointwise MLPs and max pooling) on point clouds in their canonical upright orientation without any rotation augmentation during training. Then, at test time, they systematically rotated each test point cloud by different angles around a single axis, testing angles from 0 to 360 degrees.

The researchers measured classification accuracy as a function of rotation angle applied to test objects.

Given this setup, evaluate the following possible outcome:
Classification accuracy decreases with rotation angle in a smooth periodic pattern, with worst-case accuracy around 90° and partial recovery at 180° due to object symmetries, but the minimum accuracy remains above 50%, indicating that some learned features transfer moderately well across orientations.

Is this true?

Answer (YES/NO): NO